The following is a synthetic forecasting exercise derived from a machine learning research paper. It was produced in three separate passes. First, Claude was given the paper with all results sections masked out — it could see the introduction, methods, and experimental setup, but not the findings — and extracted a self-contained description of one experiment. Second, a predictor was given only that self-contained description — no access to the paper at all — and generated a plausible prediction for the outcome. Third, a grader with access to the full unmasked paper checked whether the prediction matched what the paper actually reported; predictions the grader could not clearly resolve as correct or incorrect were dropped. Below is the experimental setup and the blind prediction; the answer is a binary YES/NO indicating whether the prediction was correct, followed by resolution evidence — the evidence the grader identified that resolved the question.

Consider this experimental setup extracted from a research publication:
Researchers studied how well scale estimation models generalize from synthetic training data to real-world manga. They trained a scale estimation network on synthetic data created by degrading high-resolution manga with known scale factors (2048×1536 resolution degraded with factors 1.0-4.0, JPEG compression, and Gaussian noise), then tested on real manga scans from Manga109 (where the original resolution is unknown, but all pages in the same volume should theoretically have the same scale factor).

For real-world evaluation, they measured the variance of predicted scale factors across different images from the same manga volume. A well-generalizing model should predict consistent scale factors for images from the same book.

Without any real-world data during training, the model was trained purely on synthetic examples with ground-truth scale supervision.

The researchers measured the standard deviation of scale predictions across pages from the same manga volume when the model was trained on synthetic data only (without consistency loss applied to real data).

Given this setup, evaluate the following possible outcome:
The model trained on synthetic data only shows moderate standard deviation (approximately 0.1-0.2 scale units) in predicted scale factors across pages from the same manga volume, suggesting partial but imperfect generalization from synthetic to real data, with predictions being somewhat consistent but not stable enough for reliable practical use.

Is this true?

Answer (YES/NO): NO